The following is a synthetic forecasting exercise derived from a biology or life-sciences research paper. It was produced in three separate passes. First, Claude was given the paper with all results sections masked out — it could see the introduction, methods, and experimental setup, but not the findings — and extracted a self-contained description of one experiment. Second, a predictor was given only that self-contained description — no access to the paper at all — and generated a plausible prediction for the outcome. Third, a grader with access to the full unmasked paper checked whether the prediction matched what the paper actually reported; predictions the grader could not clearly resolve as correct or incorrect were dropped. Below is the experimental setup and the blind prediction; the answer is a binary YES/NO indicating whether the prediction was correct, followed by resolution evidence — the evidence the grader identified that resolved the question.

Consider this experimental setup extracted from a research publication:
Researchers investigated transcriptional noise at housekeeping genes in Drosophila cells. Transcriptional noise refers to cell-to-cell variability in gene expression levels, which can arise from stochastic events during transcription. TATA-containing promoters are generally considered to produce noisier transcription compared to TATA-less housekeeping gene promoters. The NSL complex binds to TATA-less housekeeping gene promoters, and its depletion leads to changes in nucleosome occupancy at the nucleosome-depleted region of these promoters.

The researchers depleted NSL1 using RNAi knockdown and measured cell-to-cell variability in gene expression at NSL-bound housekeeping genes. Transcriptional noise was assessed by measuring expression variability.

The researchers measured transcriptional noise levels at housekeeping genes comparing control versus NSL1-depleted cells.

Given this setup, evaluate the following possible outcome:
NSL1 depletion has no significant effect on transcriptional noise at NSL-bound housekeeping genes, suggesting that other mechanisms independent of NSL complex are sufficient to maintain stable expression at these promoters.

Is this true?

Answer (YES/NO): NO